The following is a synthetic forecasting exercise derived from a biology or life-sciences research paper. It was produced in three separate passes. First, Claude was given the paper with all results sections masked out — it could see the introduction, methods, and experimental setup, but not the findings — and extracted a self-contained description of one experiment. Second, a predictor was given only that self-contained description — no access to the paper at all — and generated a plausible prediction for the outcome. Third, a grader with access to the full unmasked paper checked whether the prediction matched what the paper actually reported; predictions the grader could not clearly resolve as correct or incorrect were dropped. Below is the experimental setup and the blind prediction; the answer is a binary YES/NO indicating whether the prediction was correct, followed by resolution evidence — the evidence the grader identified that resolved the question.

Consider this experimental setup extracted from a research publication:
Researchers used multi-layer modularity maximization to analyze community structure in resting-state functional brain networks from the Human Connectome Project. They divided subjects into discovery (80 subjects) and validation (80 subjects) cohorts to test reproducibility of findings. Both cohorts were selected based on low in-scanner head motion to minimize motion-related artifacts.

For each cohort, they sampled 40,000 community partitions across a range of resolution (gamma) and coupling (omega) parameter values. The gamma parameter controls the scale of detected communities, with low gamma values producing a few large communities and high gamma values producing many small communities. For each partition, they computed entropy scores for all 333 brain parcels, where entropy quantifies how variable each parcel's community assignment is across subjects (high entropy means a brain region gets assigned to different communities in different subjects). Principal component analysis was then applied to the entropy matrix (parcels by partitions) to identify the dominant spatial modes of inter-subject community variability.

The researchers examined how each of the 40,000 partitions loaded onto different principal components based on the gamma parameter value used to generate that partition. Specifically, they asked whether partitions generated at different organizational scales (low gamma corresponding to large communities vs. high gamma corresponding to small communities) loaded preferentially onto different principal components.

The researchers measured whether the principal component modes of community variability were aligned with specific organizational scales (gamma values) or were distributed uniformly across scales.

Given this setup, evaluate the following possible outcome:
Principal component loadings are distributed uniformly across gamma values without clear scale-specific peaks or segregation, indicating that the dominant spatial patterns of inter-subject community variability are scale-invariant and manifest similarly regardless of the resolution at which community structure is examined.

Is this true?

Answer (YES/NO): NO